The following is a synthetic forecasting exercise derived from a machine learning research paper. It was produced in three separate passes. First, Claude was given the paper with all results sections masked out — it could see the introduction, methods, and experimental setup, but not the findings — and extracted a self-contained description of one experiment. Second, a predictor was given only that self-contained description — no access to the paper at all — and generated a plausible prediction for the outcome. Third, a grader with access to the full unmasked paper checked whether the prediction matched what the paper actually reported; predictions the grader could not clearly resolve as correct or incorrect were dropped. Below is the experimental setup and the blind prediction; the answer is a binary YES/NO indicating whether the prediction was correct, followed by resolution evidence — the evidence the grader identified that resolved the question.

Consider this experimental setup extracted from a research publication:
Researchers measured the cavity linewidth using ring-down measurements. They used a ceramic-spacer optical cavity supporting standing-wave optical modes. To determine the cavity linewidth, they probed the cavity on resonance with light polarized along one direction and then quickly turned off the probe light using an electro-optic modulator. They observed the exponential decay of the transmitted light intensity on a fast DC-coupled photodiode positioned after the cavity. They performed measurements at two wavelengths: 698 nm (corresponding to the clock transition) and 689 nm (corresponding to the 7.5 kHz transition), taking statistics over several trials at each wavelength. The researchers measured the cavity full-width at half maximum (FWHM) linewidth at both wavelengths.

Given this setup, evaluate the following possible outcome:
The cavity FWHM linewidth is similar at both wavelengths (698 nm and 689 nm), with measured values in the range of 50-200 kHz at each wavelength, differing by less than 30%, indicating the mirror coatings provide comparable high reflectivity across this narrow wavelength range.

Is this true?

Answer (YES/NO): YES